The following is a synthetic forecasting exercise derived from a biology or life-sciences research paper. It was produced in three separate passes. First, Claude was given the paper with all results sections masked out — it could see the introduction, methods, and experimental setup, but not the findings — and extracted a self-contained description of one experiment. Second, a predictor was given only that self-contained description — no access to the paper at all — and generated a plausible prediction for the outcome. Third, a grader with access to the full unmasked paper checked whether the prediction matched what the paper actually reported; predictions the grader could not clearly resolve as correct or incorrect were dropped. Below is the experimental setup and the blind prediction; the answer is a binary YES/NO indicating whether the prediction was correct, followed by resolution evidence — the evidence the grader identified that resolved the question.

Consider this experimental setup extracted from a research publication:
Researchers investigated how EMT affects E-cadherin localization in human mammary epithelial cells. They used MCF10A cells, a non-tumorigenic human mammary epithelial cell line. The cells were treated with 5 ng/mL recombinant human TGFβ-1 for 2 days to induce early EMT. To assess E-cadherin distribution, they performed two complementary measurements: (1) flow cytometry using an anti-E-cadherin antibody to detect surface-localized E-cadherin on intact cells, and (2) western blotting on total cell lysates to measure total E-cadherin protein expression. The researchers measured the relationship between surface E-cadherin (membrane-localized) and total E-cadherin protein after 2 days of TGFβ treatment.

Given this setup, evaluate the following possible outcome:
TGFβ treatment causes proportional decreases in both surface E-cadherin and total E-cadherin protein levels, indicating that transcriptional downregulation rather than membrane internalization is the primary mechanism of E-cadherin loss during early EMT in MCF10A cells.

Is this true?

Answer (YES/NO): NO